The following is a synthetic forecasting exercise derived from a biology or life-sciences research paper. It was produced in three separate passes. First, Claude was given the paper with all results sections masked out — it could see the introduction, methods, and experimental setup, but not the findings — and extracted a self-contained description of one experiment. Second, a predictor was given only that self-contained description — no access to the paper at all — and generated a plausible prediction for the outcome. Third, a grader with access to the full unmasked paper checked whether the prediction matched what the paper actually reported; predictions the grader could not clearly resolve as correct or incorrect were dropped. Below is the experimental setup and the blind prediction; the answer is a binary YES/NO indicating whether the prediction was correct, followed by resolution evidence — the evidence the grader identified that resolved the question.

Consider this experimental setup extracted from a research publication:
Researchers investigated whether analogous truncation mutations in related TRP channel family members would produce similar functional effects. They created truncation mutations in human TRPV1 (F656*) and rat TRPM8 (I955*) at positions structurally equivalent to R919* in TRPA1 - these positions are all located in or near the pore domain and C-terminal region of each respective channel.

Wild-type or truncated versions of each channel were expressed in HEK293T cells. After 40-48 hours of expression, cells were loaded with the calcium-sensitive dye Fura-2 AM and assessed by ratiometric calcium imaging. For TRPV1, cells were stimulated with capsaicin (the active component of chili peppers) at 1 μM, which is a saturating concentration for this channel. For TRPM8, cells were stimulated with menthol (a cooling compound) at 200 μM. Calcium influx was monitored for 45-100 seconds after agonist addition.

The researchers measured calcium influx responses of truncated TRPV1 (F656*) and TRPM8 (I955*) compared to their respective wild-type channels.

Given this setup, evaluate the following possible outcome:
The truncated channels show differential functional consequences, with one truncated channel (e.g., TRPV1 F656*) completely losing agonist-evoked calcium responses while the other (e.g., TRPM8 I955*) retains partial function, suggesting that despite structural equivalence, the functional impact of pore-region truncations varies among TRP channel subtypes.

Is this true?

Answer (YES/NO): NO